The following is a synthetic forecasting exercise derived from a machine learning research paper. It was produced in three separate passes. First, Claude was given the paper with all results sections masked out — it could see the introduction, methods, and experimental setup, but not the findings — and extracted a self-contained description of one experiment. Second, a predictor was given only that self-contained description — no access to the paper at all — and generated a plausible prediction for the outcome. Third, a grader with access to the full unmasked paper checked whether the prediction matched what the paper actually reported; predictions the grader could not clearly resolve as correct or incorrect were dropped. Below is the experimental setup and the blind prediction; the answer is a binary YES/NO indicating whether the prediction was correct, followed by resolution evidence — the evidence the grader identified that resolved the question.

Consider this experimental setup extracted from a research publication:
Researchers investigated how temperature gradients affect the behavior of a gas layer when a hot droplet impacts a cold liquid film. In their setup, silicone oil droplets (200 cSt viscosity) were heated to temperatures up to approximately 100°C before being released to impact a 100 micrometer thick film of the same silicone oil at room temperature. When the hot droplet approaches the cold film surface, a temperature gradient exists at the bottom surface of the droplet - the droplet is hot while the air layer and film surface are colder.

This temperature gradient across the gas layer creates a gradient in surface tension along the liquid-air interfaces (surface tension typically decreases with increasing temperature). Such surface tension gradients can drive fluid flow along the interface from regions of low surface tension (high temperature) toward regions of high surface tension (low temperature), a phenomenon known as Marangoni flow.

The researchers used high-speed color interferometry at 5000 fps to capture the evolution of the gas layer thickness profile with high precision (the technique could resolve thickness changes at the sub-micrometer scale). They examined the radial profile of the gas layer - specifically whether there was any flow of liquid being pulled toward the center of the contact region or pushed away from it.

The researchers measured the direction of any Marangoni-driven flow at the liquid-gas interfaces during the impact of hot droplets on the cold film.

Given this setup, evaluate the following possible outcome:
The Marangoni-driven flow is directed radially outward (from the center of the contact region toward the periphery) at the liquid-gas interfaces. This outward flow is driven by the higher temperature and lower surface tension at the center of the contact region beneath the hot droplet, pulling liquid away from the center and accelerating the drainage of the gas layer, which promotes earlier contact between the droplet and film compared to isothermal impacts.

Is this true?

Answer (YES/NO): NO